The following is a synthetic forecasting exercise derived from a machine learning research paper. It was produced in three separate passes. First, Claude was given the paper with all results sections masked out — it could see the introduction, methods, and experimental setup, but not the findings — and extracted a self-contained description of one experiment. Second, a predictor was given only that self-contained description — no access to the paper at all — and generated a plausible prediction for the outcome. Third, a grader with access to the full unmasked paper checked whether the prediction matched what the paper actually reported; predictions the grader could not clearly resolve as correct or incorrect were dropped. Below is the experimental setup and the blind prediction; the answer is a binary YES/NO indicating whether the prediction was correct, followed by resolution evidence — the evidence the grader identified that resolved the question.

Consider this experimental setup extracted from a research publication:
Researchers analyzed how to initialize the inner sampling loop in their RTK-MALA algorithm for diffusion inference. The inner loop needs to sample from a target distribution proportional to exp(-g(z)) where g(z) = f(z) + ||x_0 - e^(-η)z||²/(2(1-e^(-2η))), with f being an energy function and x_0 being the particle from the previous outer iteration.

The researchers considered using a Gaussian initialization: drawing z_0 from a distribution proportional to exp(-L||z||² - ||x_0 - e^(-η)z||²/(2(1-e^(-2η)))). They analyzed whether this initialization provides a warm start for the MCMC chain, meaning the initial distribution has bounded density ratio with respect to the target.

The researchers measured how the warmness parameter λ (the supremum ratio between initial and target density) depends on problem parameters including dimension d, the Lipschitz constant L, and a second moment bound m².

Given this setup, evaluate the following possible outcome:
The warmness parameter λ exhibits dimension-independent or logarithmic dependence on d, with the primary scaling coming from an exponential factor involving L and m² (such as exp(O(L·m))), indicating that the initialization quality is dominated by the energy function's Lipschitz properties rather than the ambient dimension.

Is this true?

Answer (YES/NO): NO